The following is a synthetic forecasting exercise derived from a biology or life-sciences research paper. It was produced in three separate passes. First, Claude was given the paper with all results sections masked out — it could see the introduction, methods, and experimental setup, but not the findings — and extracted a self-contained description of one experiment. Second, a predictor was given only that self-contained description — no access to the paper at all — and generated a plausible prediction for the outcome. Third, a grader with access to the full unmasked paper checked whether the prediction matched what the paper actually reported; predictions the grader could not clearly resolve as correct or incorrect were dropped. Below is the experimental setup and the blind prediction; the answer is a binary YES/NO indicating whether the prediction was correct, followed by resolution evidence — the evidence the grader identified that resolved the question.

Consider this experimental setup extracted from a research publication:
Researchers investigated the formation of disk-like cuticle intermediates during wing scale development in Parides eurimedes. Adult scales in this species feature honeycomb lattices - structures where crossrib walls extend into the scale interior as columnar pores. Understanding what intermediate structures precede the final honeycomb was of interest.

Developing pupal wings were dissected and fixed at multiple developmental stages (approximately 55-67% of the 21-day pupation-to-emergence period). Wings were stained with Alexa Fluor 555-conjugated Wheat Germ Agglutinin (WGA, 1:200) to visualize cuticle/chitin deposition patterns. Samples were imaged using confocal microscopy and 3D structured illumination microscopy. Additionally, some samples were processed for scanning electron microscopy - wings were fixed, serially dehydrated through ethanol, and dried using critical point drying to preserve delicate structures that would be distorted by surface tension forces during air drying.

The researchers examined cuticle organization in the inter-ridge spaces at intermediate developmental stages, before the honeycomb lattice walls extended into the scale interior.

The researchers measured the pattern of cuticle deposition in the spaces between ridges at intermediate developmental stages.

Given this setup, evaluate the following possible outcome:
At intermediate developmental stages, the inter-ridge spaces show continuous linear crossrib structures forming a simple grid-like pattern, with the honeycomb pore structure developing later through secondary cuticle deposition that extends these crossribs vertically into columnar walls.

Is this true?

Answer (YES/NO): NO